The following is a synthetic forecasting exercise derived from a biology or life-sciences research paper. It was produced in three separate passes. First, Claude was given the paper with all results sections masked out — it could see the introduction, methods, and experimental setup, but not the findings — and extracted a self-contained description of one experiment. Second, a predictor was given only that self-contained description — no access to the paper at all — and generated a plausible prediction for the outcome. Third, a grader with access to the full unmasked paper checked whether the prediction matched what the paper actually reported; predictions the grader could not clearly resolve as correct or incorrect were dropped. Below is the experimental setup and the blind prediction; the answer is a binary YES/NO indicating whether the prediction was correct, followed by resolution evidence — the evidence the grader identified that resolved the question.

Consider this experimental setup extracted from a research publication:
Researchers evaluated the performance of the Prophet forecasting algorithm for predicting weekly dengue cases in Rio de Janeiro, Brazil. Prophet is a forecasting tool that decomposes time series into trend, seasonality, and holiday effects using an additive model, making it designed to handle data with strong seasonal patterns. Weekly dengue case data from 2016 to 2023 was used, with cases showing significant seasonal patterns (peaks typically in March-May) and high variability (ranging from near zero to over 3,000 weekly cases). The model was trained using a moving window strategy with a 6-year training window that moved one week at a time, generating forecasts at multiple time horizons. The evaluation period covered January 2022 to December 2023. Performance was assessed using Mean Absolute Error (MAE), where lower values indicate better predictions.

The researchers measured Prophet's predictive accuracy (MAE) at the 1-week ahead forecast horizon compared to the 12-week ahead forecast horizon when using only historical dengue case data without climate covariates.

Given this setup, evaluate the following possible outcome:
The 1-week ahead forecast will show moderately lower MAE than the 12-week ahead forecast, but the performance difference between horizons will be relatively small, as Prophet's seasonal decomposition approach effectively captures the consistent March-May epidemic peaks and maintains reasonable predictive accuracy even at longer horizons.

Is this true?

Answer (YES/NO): NO